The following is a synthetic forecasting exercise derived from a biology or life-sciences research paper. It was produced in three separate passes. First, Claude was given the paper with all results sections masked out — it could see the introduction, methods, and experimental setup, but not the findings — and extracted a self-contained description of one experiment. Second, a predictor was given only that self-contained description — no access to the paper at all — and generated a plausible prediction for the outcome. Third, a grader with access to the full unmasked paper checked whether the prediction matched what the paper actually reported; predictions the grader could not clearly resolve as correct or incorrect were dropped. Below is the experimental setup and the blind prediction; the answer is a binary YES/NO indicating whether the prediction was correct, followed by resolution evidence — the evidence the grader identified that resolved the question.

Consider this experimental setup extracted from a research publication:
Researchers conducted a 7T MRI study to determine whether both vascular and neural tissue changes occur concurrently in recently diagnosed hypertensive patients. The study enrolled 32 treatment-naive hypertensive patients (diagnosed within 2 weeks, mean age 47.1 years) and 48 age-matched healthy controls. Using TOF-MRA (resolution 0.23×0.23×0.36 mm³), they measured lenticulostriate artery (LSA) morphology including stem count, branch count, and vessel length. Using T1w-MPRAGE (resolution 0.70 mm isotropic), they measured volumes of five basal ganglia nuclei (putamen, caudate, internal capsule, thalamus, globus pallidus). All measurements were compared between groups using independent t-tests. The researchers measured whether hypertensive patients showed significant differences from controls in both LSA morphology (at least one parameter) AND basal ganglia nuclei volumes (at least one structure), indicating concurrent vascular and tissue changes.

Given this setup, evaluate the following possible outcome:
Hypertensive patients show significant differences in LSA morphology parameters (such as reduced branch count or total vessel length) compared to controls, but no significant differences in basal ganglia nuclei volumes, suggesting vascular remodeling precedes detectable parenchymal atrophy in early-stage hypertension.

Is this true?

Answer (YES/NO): NO